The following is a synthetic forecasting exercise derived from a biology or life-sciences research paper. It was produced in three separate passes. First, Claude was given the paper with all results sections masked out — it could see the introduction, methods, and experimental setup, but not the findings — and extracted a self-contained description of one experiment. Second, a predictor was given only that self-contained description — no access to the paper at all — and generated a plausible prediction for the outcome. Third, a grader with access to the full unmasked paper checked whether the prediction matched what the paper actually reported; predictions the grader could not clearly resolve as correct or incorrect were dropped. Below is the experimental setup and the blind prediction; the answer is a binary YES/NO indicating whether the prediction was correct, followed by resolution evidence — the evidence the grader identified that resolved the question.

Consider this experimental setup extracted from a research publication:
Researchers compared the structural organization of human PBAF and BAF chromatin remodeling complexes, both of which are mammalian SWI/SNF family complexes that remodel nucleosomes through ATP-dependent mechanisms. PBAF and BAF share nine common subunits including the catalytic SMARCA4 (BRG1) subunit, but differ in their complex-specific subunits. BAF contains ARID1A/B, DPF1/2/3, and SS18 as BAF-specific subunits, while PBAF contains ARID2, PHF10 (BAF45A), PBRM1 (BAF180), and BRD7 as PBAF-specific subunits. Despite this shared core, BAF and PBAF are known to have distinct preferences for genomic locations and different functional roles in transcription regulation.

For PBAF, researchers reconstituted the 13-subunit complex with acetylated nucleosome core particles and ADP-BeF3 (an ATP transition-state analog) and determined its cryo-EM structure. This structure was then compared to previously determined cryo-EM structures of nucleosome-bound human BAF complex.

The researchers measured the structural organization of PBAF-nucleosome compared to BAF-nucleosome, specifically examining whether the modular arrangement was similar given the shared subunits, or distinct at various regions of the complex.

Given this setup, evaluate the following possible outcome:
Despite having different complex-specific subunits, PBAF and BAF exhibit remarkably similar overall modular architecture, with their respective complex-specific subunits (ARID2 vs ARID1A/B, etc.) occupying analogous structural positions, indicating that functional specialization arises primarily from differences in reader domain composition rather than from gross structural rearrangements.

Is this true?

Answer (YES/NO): NO